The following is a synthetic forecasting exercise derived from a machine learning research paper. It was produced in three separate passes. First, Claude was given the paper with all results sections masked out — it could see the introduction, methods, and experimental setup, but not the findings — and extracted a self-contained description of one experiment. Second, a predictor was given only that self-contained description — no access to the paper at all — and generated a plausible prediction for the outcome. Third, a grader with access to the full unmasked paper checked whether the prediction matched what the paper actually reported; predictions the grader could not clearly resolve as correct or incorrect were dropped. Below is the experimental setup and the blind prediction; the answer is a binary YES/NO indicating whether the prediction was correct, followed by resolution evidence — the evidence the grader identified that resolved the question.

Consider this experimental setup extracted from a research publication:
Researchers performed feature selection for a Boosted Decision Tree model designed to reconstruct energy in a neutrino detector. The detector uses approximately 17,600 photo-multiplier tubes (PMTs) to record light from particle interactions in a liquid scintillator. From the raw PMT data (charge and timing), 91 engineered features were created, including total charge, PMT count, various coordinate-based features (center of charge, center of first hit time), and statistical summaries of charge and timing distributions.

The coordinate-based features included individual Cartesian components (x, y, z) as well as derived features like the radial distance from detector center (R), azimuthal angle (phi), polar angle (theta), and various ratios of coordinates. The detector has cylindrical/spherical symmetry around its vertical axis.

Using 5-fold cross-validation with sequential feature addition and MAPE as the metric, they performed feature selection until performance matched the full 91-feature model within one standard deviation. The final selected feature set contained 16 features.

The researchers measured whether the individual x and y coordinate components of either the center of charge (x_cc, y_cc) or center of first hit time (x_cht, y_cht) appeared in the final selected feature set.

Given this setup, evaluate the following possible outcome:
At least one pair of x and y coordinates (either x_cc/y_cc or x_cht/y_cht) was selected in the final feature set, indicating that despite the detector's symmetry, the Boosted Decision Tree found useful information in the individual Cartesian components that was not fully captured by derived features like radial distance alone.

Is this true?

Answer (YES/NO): NO